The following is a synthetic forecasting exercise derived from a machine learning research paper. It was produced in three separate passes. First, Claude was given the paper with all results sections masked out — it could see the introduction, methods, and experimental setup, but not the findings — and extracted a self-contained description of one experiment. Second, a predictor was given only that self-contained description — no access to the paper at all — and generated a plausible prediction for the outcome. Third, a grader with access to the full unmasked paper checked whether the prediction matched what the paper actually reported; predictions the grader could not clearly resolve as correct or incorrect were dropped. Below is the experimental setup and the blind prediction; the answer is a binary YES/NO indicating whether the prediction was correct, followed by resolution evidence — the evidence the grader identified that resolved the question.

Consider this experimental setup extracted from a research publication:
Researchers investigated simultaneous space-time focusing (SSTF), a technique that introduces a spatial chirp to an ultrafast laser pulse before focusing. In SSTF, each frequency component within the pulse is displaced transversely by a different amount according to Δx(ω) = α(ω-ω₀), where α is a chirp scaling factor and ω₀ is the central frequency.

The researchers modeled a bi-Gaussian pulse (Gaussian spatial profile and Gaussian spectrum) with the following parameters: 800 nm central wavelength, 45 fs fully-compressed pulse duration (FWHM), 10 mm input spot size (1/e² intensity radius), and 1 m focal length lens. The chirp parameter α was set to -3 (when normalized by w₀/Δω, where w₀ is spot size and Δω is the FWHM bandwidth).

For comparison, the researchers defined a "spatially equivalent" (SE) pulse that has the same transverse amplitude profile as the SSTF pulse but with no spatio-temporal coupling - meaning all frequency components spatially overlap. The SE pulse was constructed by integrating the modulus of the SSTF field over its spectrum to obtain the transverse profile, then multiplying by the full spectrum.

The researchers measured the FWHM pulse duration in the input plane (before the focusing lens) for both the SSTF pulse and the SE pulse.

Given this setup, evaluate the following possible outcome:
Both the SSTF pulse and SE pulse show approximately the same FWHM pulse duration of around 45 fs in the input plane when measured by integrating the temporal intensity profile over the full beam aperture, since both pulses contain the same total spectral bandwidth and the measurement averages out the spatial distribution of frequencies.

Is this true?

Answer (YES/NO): NO